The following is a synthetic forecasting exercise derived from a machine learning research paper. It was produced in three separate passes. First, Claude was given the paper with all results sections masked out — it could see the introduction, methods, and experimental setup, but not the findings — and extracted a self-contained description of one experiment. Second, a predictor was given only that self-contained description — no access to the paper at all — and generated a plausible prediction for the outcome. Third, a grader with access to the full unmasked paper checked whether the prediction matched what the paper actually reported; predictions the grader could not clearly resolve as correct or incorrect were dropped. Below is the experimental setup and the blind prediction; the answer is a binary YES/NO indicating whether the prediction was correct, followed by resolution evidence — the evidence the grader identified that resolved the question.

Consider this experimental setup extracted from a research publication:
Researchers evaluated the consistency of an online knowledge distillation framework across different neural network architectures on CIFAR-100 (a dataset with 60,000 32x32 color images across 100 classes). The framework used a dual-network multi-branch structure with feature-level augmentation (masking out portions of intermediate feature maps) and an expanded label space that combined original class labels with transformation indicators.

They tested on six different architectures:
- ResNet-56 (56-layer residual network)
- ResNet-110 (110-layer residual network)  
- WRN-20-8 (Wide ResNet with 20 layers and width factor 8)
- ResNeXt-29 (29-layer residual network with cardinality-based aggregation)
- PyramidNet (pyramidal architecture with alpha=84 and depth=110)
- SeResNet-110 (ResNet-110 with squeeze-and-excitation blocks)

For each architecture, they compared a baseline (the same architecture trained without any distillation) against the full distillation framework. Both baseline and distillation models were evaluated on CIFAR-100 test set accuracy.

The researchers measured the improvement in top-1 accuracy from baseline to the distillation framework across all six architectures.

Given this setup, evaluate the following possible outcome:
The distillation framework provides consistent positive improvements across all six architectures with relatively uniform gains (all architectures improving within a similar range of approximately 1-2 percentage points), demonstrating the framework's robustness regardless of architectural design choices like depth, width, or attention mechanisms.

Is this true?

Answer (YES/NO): NO